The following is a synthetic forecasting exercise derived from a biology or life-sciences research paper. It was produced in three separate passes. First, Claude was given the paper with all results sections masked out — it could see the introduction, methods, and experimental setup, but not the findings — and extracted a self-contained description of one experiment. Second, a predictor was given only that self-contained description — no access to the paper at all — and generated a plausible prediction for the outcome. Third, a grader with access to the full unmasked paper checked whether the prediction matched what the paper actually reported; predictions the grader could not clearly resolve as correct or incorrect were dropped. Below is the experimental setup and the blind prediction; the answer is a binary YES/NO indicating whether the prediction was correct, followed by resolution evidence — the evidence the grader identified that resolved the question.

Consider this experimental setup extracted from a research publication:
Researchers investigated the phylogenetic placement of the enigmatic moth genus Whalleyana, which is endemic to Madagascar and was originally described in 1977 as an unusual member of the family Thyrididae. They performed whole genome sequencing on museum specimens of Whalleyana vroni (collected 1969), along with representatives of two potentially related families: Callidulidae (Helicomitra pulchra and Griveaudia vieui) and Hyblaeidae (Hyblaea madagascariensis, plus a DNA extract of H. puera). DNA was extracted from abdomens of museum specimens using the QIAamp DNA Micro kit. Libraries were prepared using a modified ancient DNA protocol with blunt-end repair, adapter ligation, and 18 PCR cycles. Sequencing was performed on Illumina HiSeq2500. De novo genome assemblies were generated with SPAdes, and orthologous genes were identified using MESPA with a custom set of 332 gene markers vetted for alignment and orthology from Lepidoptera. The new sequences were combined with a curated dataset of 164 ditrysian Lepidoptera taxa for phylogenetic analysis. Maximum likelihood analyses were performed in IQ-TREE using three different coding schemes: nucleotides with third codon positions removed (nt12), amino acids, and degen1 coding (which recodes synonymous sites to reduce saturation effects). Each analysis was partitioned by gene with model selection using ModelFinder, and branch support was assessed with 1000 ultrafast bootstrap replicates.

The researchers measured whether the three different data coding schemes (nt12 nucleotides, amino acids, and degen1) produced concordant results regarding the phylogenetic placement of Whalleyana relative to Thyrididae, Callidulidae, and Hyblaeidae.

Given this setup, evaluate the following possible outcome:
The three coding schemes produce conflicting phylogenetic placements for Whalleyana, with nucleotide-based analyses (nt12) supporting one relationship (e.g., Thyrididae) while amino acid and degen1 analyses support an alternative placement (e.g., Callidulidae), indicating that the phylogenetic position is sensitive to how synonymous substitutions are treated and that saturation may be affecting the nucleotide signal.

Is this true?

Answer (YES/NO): NO